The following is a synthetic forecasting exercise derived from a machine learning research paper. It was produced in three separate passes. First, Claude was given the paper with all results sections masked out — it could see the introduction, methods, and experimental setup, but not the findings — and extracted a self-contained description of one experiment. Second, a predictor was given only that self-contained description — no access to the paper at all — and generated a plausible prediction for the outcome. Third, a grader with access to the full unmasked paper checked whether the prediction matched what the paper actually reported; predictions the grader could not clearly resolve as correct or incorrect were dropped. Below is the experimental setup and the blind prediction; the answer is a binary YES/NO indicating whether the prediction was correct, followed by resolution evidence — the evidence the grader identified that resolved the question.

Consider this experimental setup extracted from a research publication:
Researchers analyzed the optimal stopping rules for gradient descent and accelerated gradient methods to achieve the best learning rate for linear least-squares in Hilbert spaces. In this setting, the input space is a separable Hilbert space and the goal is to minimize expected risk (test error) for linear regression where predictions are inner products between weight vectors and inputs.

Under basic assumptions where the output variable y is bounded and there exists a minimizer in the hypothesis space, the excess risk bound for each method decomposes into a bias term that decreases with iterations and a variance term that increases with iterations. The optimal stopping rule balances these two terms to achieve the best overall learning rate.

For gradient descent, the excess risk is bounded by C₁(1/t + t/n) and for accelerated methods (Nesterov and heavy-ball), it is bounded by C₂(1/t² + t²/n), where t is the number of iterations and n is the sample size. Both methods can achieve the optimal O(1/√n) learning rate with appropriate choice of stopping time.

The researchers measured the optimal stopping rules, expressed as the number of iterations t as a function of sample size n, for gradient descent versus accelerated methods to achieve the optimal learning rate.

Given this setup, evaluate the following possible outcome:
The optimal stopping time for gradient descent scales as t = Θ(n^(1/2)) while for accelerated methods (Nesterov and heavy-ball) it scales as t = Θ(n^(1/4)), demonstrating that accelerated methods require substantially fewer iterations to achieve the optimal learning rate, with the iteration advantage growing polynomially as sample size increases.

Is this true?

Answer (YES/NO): YES